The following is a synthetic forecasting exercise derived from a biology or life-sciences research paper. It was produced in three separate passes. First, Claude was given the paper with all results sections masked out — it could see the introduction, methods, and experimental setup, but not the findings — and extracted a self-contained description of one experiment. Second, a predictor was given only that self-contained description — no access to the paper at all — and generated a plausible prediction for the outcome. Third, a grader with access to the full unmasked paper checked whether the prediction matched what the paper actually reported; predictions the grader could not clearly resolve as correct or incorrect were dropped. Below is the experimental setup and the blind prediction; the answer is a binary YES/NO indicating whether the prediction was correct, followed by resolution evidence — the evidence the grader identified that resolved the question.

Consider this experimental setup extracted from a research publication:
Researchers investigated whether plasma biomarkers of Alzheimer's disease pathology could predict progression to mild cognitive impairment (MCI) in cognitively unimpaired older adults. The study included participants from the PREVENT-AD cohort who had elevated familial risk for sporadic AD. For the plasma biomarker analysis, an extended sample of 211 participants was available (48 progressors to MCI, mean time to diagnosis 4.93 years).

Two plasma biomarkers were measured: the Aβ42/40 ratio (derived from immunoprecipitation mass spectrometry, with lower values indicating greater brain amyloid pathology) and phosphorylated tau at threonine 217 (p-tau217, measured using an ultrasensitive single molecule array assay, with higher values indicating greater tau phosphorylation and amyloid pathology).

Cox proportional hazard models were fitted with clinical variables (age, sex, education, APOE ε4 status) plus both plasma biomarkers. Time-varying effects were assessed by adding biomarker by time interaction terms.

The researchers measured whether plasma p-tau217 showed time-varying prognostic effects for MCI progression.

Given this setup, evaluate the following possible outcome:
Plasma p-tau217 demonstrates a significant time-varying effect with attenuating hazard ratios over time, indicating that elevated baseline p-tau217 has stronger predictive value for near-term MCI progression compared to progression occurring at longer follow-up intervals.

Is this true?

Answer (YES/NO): NO